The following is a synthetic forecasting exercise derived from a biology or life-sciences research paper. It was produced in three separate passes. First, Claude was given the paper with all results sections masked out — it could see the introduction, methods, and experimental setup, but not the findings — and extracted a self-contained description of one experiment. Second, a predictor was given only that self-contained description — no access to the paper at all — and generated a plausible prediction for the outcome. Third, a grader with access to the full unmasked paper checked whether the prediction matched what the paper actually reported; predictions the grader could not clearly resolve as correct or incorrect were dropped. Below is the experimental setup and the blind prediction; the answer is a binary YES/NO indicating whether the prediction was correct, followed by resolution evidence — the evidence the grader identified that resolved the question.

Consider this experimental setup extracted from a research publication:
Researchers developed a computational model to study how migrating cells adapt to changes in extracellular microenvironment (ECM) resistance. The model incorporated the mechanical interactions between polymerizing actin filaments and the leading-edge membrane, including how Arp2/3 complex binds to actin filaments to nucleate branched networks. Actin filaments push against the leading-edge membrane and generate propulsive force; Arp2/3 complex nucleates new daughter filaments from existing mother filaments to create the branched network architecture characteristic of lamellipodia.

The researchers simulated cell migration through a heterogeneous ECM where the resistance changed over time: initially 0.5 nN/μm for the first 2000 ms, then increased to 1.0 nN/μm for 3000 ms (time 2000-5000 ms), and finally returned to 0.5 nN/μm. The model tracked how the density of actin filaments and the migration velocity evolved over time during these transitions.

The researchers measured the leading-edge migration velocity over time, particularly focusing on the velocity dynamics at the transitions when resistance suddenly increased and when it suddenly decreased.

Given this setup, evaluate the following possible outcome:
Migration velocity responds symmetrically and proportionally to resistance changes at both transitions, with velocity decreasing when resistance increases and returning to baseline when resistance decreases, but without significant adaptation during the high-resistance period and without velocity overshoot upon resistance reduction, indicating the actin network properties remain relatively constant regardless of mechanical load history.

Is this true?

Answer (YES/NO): NO